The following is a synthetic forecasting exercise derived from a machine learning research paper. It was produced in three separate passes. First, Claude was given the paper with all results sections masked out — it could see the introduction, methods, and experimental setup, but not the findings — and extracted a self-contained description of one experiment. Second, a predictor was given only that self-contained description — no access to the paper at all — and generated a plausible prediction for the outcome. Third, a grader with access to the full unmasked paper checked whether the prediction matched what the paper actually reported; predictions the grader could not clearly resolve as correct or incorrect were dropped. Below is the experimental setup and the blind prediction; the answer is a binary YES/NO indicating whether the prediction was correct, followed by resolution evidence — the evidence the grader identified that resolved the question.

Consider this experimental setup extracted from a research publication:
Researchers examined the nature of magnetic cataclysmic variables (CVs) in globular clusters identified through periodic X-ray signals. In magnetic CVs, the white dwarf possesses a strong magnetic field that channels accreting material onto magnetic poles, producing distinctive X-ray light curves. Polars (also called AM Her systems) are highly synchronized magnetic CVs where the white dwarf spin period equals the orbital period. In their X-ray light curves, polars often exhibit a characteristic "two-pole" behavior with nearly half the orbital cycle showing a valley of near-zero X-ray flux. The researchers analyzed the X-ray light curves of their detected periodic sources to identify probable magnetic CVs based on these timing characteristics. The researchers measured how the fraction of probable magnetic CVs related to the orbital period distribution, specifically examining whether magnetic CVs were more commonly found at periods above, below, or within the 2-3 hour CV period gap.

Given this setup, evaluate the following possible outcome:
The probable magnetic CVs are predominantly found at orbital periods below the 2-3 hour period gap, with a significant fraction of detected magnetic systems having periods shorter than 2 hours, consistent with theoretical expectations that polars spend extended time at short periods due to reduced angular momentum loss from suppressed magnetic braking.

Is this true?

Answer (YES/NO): NO